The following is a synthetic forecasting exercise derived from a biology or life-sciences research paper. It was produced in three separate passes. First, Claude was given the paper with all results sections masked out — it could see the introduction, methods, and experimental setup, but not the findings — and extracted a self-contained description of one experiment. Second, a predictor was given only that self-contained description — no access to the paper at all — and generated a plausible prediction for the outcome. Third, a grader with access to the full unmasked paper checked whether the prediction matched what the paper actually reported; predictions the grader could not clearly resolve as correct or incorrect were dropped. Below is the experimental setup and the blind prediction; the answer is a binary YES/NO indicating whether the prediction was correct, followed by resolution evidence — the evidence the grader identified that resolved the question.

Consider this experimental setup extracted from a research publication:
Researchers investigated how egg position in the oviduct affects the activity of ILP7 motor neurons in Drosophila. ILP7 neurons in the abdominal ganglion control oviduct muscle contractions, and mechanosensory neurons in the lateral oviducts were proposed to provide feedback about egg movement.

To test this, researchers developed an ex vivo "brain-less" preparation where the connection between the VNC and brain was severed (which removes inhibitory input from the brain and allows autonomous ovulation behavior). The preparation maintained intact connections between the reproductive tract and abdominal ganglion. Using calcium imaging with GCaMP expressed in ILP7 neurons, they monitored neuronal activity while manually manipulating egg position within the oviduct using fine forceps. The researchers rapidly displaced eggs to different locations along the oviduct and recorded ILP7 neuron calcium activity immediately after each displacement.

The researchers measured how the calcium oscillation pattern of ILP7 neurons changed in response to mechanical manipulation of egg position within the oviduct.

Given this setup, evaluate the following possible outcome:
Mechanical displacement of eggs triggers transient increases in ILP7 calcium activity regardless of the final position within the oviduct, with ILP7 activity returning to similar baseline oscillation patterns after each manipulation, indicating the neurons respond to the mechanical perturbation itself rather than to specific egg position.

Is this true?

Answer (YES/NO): NO